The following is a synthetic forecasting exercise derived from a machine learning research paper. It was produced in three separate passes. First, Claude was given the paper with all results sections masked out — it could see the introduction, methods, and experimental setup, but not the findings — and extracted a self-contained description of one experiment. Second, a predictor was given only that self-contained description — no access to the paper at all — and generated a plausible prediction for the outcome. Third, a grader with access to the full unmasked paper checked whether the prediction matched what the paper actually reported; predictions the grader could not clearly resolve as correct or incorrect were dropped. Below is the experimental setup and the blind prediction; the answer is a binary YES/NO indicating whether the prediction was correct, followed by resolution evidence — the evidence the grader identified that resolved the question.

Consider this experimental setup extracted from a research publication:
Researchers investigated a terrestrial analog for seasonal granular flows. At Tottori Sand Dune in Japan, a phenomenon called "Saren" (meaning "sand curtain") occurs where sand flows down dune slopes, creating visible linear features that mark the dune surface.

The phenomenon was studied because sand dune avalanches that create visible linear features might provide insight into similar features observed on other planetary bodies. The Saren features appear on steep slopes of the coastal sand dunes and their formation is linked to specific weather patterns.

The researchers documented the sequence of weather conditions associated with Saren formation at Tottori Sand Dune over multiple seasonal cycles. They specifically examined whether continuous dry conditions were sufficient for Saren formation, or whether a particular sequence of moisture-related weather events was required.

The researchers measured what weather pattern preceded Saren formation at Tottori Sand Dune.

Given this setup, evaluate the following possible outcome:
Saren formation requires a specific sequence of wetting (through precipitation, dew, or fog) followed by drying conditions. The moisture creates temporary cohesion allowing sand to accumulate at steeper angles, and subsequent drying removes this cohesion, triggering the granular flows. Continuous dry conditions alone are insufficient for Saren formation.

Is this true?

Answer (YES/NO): YES